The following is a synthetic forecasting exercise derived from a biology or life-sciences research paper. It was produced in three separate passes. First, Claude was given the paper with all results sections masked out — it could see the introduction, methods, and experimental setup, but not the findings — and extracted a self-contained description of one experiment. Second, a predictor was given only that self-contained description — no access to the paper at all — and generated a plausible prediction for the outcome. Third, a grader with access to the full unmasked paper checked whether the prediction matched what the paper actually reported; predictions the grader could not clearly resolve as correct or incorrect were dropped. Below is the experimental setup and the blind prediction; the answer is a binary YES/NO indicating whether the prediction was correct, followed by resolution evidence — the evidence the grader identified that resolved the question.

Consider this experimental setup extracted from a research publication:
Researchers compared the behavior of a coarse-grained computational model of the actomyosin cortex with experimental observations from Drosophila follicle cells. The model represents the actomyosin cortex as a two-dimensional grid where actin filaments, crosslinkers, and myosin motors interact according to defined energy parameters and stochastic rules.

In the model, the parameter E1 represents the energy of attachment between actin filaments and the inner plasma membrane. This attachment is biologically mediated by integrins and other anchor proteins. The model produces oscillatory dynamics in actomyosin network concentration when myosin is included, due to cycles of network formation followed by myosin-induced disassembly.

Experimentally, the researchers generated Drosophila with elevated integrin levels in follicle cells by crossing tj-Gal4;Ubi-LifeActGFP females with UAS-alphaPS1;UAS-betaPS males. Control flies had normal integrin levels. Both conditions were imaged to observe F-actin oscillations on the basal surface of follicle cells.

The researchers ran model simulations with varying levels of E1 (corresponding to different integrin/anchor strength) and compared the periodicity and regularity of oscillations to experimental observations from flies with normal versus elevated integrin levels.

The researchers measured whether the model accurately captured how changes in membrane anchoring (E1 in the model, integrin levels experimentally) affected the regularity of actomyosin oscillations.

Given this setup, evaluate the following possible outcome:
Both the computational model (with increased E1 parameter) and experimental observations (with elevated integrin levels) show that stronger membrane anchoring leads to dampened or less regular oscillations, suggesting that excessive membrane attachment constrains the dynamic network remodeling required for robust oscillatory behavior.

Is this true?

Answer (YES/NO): NO